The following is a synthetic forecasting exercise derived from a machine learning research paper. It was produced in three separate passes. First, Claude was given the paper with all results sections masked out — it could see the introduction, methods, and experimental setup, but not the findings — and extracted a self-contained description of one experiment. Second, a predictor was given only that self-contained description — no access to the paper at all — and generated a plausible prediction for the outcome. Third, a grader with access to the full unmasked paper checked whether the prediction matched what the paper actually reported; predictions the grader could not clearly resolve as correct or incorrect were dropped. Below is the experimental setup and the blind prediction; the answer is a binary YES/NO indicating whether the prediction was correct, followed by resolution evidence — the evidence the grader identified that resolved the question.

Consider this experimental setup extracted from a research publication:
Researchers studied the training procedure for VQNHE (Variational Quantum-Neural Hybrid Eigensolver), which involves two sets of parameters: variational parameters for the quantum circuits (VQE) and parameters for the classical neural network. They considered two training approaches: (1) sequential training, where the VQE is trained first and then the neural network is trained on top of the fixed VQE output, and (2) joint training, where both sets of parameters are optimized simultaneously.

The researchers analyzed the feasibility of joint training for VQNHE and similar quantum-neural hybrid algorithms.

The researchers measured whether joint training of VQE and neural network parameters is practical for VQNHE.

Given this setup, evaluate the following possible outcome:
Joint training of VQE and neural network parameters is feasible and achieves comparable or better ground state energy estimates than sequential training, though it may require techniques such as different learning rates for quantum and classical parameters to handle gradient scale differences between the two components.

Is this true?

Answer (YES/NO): NO